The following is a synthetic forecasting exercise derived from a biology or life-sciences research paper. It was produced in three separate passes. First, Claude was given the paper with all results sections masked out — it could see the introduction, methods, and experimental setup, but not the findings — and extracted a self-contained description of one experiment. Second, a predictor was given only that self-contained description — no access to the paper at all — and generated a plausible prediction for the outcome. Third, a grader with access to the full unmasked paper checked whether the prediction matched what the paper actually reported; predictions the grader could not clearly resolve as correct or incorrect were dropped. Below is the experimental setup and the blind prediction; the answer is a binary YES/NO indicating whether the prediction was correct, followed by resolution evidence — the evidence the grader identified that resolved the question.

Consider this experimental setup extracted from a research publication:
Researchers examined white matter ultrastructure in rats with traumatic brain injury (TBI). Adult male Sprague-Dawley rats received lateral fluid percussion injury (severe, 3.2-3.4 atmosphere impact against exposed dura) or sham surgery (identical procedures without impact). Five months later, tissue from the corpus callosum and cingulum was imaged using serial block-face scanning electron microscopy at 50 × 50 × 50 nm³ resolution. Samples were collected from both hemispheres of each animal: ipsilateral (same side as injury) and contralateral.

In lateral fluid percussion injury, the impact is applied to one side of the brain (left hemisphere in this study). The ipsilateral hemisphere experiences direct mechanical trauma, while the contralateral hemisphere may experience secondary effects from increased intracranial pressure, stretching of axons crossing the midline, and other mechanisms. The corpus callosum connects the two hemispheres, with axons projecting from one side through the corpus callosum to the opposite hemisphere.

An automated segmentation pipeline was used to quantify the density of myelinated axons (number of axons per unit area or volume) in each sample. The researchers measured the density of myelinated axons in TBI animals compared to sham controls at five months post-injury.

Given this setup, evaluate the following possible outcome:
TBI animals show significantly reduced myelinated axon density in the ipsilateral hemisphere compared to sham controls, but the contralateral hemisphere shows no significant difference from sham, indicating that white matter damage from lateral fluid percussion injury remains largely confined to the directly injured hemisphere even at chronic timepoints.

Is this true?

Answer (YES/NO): NO